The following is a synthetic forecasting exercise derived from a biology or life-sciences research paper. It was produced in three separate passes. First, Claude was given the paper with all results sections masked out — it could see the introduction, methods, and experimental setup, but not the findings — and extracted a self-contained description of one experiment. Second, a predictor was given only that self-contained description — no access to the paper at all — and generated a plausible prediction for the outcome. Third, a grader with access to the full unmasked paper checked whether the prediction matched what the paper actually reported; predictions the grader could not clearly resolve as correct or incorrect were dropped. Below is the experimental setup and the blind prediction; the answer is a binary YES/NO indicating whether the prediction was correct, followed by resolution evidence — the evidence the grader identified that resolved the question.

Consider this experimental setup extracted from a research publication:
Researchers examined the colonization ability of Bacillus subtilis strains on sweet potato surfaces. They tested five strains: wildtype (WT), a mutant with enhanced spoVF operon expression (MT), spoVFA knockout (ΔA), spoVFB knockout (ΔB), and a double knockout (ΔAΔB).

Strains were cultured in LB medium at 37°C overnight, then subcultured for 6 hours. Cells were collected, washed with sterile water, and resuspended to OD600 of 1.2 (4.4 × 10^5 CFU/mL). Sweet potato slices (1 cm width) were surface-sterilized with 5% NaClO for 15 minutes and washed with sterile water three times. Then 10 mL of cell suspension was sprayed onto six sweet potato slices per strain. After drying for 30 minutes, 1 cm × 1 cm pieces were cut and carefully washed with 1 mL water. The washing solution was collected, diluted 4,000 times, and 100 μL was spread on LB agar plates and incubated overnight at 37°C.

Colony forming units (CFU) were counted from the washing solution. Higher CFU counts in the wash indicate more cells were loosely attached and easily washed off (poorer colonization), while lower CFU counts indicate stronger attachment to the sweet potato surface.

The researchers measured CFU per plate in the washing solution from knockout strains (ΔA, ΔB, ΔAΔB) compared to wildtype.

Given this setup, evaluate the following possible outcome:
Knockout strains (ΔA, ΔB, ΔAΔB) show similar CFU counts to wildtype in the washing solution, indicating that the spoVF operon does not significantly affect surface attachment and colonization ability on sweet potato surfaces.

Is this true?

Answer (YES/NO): NO